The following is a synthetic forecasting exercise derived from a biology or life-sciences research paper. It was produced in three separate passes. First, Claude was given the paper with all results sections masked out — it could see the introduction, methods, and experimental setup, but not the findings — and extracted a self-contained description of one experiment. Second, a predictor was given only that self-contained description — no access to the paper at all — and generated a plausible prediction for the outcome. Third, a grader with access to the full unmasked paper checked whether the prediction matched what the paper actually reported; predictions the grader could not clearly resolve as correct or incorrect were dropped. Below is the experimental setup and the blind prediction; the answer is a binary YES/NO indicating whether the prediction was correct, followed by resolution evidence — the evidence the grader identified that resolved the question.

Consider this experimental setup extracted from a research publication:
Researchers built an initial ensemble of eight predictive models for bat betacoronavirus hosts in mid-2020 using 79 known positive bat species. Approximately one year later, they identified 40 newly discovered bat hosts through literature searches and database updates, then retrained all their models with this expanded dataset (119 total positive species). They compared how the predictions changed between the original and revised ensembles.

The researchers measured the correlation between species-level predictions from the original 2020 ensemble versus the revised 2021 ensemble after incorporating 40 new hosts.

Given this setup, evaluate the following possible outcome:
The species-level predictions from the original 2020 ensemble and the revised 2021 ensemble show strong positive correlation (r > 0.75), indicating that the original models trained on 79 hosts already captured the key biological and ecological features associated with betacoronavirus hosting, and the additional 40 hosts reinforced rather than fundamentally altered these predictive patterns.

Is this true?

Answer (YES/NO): YES